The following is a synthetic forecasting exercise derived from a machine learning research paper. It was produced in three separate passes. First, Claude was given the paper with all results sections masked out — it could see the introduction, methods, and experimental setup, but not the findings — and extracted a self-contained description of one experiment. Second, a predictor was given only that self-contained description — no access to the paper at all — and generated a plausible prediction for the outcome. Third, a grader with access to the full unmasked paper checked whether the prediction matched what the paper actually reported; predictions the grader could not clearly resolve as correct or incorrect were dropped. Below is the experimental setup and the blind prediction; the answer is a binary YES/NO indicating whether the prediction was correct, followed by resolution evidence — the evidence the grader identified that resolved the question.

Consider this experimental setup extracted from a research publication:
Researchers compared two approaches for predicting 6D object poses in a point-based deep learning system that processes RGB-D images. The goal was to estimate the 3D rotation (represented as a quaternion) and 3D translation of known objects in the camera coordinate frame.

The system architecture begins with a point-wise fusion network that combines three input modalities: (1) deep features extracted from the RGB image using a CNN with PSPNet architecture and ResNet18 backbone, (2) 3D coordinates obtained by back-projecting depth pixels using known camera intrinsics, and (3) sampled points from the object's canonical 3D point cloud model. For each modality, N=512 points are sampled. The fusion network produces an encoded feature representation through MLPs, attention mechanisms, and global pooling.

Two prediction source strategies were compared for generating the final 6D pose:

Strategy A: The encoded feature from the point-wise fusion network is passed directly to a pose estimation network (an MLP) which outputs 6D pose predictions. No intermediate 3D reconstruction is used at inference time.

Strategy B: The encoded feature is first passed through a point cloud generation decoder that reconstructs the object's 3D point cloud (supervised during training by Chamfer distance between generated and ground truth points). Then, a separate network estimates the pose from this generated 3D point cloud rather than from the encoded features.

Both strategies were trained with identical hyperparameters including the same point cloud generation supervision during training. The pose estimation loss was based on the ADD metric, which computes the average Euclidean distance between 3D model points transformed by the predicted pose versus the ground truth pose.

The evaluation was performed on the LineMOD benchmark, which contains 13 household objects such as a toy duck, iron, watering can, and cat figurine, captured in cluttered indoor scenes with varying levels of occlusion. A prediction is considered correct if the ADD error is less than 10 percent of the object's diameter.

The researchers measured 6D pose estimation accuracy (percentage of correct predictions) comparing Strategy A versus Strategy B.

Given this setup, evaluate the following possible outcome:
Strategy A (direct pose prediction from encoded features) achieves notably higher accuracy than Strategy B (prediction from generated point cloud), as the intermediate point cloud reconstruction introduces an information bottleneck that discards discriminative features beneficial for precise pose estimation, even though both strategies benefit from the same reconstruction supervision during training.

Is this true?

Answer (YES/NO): YES